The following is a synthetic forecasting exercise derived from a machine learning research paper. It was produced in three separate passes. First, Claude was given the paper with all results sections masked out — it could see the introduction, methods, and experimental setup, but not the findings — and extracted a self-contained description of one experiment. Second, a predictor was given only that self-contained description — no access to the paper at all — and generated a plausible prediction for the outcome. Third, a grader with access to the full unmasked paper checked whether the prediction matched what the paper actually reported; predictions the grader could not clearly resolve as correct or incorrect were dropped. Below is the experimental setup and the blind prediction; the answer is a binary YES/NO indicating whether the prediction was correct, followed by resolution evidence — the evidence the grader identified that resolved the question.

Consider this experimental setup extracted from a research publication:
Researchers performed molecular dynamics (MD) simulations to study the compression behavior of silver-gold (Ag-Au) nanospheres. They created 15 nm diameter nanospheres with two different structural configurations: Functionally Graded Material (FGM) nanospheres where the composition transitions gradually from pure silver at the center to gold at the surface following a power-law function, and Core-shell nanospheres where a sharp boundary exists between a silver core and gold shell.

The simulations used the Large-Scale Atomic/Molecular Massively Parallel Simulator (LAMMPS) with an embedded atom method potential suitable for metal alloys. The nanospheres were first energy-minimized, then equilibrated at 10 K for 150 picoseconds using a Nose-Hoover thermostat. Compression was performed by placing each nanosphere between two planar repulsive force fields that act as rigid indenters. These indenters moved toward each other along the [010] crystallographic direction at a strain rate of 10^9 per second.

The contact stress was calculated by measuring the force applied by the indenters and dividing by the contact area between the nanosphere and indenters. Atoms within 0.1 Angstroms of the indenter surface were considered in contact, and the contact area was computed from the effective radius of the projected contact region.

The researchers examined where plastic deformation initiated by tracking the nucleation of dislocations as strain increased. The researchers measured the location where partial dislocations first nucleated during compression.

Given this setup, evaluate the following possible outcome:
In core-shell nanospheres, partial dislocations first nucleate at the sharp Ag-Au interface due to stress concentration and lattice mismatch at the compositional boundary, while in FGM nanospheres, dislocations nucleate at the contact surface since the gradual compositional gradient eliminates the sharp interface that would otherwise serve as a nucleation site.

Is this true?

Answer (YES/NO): NO